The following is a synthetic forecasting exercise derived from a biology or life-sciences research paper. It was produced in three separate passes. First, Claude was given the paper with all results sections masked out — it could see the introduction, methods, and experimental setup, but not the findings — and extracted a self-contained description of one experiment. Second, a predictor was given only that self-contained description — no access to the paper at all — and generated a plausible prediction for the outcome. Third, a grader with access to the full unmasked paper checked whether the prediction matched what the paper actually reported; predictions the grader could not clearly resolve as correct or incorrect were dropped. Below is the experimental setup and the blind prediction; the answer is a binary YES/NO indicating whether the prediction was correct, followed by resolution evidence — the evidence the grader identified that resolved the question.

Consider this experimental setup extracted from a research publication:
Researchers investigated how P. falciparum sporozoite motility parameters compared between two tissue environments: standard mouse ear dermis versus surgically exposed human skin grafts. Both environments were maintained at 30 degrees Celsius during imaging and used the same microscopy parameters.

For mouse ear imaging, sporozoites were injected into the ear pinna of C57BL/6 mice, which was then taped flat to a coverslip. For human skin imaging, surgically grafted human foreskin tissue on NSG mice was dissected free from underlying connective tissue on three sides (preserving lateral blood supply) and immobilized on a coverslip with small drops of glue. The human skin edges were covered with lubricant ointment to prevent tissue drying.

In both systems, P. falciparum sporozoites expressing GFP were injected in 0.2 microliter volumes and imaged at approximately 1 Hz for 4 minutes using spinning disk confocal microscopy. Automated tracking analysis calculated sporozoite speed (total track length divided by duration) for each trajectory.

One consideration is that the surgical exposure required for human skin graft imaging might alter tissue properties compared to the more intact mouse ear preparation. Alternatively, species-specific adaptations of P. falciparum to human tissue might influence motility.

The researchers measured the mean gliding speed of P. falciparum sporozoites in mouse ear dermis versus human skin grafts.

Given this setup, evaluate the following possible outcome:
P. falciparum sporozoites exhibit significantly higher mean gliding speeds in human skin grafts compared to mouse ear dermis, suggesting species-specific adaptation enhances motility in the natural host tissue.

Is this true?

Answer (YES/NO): NO